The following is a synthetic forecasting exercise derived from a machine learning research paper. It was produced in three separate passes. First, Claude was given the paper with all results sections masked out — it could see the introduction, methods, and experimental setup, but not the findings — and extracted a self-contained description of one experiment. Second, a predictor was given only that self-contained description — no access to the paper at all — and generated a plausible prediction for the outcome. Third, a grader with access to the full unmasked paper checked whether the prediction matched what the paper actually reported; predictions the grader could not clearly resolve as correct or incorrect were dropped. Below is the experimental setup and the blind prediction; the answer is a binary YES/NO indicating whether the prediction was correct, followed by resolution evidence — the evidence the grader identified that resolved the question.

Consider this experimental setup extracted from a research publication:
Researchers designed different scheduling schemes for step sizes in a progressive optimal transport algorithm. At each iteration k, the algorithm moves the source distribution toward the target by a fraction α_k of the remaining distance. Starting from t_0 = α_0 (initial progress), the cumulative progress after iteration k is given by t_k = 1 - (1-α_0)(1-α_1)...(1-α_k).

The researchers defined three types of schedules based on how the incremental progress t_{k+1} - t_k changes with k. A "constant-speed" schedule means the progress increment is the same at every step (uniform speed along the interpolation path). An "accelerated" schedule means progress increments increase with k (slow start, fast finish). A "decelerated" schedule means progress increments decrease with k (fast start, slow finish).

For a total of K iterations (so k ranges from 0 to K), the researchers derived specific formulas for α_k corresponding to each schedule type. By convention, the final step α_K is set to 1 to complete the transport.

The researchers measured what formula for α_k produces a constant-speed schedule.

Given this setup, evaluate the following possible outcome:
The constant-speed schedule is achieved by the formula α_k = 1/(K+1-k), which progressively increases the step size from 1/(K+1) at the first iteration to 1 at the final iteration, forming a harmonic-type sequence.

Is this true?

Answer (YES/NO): NO